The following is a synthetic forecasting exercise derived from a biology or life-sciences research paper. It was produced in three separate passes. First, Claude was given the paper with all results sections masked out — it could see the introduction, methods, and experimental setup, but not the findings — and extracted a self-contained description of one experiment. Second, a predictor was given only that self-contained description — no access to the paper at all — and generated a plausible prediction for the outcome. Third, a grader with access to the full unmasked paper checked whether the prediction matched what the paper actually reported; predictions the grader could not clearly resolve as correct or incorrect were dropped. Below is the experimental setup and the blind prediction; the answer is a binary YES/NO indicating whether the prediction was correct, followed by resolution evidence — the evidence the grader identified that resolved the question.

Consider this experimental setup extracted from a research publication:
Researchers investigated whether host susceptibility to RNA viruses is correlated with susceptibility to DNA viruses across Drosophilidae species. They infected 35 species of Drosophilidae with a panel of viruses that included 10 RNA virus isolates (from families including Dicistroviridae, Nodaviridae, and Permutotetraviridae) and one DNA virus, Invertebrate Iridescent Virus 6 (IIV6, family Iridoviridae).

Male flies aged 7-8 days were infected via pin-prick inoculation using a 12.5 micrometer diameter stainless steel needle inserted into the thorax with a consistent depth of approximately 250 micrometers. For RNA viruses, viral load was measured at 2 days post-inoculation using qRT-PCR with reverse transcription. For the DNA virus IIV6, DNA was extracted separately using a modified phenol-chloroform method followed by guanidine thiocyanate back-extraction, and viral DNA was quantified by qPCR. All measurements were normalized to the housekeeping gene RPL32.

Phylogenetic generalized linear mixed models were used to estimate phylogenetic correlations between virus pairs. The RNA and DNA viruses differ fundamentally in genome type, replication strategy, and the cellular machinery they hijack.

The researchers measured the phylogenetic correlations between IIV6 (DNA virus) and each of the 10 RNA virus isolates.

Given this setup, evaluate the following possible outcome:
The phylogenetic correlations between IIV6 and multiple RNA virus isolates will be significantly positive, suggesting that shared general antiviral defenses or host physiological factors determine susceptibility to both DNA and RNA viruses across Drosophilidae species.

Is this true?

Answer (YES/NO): YES